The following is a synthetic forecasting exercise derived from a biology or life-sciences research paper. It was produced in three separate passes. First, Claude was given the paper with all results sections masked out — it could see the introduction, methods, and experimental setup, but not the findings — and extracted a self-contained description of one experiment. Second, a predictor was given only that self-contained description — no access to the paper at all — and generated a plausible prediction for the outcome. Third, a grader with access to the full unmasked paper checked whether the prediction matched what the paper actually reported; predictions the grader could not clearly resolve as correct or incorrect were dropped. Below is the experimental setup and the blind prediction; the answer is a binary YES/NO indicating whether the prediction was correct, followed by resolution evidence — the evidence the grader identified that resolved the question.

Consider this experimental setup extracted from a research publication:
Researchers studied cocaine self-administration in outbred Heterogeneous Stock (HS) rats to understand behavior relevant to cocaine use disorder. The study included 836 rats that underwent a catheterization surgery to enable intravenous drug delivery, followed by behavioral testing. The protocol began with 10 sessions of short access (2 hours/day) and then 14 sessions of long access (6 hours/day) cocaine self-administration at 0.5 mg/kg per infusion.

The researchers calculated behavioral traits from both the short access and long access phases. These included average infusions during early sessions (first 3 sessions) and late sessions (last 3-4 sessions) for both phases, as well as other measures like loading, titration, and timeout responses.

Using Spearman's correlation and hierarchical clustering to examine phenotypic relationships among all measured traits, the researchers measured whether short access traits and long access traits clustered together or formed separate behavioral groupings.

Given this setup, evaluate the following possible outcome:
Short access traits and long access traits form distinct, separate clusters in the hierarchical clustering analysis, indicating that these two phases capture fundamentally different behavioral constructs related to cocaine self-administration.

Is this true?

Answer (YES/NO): NO